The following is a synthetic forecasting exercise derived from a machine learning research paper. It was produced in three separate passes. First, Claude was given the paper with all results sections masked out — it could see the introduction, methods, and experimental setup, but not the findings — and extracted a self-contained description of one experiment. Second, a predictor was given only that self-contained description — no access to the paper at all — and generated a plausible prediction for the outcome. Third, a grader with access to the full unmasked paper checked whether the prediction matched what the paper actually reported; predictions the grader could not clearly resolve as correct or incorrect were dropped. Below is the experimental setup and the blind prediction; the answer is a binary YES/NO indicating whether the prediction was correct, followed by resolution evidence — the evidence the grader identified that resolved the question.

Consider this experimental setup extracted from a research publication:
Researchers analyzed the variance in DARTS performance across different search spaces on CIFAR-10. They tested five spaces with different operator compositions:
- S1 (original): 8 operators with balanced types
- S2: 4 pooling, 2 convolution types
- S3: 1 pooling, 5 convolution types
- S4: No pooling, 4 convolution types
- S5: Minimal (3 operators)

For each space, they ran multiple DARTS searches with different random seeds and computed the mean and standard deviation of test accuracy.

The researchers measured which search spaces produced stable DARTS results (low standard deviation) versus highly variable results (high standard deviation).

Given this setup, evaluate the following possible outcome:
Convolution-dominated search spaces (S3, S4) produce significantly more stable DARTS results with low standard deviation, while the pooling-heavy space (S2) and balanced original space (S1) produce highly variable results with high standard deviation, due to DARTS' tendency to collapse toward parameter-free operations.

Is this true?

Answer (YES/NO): NO